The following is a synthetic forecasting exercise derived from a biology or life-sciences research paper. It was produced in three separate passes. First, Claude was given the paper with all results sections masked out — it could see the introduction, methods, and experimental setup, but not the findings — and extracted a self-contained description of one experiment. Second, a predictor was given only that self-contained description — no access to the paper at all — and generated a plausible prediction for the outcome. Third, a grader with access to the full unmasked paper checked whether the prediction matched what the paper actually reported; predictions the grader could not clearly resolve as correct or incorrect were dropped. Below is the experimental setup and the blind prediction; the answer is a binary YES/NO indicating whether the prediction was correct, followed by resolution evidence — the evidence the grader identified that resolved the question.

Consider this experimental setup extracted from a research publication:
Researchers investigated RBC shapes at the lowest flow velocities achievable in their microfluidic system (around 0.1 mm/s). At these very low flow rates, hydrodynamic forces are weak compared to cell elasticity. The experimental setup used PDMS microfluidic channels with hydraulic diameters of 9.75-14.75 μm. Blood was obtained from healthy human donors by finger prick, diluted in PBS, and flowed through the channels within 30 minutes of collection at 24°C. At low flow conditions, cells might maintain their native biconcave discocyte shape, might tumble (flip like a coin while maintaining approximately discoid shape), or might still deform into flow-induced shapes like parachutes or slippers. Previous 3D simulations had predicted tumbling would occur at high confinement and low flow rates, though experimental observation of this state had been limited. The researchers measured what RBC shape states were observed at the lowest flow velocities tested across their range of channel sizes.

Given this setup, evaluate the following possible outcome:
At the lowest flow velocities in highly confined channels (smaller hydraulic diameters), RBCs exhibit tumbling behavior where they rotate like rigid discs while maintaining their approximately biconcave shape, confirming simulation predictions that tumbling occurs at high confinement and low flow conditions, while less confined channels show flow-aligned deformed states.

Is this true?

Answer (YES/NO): NO